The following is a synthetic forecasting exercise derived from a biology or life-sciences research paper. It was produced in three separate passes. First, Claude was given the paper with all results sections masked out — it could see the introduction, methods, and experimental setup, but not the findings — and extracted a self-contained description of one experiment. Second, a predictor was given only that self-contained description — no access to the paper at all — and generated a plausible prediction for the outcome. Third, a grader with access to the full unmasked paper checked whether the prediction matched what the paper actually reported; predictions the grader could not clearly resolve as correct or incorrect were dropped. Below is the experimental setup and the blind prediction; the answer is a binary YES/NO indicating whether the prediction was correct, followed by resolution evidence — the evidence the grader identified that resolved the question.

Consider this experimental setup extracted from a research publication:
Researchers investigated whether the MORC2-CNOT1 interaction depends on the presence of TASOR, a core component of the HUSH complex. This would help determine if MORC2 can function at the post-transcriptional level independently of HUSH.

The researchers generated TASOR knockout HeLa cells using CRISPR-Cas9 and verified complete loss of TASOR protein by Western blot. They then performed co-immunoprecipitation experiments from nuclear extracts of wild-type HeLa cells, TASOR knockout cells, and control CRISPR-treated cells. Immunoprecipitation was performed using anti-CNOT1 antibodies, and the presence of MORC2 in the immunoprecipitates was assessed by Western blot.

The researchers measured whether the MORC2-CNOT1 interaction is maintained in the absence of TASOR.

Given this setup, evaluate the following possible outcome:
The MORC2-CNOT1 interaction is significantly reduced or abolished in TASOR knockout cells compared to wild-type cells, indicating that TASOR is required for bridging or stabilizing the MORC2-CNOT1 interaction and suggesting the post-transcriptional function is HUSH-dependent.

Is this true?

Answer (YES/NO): NO